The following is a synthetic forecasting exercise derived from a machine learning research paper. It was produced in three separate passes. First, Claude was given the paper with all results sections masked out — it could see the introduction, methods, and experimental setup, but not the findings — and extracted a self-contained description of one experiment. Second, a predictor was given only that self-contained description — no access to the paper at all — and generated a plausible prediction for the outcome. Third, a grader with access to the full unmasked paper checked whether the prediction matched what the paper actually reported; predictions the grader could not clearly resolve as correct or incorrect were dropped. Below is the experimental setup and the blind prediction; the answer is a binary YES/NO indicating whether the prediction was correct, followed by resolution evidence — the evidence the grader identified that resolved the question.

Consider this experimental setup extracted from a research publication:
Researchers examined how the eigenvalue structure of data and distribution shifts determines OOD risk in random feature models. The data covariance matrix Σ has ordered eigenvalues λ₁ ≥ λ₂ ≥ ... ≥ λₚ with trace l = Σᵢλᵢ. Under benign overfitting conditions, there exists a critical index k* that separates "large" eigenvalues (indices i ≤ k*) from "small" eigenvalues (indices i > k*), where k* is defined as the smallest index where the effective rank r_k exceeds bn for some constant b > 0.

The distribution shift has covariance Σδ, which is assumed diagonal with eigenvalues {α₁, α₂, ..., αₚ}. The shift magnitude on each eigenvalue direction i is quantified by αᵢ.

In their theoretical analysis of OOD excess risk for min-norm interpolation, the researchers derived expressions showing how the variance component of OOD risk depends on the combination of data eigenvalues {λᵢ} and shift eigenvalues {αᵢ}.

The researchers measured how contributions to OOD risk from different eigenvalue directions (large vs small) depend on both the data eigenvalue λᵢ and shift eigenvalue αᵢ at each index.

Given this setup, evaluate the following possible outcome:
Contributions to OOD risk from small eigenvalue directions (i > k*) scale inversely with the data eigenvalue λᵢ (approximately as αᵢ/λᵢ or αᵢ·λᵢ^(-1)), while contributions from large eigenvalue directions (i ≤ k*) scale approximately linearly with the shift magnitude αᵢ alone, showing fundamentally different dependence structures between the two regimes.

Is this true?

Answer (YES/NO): NO